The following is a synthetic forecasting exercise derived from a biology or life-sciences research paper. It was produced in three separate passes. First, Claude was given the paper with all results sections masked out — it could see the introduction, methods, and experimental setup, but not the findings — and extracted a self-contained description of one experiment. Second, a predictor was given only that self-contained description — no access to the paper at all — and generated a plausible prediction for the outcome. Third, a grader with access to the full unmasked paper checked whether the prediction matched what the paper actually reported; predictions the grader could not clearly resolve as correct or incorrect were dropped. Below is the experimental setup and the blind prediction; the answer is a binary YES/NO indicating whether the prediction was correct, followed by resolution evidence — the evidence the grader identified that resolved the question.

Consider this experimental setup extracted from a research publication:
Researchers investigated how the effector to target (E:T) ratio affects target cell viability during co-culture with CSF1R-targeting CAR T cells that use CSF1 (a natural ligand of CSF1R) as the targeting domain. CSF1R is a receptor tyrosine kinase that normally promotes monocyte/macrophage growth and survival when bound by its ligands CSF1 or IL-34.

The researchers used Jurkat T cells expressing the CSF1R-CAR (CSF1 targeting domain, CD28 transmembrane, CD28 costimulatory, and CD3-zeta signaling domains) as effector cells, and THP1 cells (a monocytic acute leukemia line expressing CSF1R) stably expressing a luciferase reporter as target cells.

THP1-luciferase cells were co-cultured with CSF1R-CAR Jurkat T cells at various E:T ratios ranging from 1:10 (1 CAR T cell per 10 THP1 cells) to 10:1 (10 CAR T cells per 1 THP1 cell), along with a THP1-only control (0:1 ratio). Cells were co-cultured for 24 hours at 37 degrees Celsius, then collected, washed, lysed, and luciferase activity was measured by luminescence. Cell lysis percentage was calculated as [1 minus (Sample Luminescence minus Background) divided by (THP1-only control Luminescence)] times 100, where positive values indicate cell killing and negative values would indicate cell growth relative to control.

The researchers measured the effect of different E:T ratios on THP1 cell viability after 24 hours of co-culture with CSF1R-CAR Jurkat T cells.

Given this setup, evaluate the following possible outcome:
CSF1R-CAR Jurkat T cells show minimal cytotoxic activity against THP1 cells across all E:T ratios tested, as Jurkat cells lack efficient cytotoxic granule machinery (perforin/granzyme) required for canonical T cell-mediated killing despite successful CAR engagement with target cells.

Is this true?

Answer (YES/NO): YES